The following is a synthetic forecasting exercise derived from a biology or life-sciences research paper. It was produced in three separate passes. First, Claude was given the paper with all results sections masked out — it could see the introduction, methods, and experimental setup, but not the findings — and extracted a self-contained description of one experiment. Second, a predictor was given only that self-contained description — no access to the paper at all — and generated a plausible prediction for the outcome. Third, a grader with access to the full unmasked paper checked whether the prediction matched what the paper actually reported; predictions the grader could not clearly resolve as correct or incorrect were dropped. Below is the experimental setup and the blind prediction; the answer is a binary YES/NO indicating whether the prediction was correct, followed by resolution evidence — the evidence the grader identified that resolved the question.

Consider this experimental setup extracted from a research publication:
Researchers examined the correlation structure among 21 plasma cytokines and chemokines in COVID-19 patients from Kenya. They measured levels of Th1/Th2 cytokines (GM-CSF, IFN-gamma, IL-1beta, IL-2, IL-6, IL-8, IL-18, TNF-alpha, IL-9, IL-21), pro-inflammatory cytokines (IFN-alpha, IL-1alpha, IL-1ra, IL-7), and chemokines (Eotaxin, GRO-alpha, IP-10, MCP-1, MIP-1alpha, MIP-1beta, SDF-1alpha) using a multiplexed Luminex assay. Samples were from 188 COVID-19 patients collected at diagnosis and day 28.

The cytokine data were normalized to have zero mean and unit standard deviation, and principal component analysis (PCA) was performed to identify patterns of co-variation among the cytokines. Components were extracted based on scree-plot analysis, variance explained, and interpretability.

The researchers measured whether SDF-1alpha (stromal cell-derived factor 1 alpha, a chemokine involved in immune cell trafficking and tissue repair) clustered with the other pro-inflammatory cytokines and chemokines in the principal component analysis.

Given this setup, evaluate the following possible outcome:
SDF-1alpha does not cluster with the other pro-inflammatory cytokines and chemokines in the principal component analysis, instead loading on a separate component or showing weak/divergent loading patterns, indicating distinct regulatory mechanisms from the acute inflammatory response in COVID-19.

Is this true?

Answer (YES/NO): YES